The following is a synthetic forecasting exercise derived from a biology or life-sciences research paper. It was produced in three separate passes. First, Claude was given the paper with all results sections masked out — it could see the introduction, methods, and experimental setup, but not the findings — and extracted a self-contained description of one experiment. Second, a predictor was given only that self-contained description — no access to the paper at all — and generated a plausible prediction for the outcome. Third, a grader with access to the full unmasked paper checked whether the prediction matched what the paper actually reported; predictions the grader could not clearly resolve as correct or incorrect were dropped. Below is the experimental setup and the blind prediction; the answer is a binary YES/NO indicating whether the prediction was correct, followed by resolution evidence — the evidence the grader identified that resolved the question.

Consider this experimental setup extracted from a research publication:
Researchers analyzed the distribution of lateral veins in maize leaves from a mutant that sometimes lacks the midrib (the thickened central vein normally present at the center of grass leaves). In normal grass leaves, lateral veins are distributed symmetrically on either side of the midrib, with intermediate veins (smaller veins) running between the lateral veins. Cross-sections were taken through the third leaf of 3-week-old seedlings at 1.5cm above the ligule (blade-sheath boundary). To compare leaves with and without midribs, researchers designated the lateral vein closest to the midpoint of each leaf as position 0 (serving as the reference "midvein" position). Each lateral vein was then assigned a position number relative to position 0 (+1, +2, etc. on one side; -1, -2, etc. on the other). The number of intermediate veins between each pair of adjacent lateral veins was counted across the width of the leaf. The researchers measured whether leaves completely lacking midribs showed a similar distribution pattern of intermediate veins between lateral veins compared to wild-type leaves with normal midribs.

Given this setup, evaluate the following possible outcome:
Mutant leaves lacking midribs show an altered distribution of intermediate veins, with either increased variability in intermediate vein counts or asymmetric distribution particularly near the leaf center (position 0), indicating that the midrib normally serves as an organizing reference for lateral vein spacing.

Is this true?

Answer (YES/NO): NO